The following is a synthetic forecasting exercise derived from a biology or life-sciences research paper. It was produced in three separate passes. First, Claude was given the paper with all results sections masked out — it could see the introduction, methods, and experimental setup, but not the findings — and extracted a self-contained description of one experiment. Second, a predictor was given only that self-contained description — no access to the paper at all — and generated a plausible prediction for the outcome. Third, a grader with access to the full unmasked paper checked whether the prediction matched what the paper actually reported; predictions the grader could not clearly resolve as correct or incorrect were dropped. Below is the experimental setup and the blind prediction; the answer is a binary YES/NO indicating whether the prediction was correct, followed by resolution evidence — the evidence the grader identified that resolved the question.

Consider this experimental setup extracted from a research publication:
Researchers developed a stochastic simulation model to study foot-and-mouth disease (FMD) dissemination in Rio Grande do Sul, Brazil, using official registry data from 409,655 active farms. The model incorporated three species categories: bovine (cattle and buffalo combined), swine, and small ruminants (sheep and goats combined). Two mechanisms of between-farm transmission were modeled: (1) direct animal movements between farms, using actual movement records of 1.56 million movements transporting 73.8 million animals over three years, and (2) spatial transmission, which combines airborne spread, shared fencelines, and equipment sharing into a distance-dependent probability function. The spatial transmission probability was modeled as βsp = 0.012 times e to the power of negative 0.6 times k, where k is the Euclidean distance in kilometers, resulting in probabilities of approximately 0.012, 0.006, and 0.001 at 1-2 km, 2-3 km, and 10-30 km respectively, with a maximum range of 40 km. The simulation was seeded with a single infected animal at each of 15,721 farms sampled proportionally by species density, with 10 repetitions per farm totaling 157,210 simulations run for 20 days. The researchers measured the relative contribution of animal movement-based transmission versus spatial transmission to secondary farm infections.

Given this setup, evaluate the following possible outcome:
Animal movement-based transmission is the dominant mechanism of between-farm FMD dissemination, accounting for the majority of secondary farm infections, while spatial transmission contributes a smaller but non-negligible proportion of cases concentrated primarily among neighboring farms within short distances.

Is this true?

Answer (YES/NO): NO